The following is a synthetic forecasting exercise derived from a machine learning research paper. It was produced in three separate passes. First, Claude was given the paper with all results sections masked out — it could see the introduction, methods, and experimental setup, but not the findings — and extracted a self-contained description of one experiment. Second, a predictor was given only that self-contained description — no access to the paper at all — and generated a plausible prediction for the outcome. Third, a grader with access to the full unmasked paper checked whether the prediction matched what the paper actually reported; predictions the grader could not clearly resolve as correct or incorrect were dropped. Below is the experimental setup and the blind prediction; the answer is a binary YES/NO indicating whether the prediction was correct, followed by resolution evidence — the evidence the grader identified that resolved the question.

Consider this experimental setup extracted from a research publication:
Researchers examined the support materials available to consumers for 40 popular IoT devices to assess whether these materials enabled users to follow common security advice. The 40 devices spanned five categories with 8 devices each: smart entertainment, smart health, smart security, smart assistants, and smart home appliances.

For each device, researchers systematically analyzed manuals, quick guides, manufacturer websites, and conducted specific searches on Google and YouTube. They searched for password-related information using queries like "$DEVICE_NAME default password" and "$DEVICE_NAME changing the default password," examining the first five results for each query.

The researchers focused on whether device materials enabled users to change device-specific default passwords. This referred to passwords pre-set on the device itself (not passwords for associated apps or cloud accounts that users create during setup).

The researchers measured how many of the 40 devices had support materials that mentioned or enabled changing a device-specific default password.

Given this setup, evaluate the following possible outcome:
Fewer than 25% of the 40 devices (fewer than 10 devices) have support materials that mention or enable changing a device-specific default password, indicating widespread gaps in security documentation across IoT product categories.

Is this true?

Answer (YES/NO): NO